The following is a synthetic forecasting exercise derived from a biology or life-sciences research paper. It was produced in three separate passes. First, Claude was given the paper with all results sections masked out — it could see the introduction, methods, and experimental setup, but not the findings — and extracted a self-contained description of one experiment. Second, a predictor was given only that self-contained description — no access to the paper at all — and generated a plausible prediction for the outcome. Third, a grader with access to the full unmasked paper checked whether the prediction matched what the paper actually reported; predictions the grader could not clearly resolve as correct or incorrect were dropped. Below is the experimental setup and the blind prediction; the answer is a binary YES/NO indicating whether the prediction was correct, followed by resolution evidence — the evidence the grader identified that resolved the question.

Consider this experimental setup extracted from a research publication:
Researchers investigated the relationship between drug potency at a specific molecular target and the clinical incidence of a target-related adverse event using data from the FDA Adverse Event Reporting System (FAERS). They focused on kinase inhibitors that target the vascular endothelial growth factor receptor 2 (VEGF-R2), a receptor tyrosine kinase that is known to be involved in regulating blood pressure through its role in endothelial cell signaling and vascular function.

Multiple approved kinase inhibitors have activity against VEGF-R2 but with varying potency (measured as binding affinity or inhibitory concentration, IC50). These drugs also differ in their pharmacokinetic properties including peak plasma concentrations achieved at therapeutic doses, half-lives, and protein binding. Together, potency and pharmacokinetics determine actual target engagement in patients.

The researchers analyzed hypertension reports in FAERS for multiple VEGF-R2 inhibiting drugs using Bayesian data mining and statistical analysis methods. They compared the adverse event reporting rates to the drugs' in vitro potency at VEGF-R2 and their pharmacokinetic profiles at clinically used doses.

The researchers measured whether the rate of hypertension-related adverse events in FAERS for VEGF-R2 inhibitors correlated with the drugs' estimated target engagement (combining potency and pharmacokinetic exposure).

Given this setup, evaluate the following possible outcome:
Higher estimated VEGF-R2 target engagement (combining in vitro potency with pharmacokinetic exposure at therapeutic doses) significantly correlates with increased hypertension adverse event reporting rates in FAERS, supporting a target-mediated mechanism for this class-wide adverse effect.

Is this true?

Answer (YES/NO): YES